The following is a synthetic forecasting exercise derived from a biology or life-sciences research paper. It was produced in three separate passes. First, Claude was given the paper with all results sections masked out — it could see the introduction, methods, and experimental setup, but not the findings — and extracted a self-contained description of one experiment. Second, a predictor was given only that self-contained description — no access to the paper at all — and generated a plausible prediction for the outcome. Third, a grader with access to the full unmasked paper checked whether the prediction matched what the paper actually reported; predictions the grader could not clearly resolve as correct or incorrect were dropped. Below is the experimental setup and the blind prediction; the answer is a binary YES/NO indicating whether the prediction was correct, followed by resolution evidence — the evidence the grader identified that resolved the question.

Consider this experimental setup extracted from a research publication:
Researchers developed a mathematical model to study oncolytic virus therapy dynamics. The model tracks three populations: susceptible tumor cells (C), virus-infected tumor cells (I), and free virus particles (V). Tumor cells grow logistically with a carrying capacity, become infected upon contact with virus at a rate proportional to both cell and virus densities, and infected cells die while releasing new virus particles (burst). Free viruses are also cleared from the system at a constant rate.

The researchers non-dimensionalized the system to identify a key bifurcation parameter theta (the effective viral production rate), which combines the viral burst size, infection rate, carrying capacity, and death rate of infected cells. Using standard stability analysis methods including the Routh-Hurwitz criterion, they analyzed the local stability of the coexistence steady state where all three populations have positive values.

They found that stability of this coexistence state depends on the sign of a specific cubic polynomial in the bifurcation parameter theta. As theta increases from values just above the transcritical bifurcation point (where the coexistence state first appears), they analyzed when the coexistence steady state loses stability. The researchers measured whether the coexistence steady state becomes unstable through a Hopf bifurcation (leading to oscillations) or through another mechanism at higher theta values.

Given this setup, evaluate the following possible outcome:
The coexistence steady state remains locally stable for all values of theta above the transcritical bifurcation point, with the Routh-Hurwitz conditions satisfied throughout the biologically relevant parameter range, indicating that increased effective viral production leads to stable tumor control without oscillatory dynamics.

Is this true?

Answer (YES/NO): NO